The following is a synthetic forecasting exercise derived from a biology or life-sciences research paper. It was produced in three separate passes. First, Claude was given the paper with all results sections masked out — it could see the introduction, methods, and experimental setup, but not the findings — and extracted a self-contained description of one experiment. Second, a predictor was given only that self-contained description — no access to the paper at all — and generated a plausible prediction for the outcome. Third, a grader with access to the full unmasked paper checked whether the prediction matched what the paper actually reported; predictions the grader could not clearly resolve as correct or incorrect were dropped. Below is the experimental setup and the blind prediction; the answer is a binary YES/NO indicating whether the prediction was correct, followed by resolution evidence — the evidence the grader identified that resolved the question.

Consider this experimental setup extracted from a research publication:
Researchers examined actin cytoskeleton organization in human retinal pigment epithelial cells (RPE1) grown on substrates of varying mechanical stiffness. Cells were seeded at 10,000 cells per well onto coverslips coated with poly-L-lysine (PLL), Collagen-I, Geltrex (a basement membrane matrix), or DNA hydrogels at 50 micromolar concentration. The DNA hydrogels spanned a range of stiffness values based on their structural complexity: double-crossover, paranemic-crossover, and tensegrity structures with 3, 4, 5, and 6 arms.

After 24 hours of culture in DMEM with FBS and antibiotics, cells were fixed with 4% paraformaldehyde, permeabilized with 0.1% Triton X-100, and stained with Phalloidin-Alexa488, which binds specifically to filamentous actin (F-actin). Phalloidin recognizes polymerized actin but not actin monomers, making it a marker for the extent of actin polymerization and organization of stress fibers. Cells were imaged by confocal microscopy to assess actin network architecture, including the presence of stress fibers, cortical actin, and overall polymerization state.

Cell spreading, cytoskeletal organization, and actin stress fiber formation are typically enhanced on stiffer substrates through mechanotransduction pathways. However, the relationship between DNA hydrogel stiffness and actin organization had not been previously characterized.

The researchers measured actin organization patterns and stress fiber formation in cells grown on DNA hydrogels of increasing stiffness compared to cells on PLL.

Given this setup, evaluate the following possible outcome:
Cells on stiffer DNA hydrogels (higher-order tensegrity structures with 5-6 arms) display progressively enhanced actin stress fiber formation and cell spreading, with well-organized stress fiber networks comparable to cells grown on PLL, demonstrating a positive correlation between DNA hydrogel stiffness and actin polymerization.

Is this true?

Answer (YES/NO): NO